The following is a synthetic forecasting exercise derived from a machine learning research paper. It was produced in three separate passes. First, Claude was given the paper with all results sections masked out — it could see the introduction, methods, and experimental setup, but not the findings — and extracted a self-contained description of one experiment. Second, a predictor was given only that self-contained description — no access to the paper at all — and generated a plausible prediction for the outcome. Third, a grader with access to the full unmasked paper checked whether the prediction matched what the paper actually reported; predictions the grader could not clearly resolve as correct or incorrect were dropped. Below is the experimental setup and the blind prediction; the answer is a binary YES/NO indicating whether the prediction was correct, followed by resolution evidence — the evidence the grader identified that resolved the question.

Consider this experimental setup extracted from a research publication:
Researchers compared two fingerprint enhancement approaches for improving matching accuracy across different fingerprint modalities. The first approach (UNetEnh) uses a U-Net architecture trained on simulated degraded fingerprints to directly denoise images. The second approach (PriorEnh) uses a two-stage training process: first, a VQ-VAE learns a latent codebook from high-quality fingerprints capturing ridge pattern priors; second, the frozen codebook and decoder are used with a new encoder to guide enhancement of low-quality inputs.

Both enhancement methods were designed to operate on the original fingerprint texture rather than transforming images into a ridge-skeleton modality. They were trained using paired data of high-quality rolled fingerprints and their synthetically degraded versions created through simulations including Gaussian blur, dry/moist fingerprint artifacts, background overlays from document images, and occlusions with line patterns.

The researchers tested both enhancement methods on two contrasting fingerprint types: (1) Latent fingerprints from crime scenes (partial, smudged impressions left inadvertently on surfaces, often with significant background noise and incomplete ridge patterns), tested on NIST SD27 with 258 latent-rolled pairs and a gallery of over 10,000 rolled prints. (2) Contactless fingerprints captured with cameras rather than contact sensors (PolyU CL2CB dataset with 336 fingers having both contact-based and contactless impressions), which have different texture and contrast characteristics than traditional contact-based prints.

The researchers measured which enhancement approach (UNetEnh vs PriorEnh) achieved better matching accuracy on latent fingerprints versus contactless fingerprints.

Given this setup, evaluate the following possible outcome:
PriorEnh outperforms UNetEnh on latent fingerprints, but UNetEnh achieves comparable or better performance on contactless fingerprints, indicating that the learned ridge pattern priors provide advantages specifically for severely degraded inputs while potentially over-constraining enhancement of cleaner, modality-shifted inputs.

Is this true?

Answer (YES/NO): NO